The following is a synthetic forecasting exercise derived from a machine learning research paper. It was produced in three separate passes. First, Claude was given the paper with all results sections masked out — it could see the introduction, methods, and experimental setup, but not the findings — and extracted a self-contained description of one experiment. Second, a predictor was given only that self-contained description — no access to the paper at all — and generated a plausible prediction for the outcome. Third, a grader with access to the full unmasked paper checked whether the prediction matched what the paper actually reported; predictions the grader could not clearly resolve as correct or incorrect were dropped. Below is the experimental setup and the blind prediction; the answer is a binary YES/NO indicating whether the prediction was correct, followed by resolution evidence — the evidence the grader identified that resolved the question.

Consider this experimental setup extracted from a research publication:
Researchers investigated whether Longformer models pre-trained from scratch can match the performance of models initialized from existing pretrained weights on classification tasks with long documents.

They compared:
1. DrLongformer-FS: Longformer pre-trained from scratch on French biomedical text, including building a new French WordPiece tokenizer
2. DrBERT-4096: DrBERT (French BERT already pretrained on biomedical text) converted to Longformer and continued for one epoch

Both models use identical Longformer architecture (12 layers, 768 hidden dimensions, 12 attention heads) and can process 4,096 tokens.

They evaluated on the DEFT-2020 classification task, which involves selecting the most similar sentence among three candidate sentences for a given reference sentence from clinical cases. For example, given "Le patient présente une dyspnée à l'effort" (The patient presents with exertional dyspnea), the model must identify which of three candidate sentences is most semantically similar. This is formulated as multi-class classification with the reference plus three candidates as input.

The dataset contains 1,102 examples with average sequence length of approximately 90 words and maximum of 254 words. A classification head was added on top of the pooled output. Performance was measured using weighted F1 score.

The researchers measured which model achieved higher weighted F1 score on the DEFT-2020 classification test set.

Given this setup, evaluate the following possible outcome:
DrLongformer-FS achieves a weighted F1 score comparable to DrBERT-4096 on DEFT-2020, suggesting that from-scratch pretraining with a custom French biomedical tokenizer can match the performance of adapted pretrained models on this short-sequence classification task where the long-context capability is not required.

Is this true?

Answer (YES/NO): NO